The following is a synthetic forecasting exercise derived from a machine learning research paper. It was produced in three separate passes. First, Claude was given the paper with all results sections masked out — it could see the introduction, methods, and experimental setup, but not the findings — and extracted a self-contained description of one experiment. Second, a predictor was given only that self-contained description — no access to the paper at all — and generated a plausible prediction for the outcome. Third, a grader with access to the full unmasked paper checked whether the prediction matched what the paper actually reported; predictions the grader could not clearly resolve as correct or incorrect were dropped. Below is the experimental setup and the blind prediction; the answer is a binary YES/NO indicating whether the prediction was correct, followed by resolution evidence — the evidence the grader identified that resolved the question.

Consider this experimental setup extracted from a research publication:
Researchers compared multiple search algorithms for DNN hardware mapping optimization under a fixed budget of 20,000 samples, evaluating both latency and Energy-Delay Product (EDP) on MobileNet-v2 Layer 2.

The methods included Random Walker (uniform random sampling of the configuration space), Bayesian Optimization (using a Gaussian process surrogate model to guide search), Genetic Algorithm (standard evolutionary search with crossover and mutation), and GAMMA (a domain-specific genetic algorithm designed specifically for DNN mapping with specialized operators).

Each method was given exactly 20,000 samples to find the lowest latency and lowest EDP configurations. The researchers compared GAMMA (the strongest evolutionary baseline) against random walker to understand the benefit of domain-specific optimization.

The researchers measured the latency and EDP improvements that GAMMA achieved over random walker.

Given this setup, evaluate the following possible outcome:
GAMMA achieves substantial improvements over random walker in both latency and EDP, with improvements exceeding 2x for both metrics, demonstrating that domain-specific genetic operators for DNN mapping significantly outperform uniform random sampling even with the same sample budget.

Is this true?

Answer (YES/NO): YES